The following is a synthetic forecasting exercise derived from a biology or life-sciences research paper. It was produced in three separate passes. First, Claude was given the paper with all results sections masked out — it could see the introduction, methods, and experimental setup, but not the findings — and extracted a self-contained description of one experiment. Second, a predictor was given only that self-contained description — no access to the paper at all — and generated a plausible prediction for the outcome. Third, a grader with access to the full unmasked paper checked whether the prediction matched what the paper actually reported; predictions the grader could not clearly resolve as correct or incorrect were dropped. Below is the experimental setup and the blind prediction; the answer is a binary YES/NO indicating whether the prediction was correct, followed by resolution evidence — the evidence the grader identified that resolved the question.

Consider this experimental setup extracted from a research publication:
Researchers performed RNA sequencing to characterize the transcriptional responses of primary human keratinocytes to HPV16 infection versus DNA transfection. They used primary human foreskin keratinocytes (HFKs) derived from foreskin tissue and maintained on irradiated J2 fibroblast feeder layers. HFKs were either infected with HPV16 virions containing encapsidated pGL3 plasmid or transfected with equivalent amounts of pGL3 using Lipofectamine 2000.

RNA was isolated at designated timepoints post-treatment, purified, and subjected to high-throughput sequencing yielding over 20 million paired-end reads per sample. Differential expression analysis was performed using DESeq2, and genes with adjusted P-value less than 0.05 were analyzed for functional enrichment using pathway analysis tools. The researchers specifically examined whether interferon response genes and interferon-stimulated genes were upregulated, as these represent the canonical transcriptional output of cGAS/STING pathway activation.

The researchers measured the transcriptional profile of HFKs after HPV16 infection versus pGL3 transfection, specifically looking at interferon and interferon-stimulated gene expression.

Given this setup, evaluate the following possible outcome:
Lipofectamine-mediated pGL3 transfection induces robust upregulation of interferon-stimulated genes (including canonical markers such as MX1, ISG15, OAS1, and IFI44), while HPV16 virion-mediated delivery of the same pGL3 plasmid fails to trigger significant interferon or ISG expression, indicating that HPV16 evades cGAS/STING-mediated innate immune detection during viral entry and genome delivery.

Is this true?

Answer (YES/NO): YES